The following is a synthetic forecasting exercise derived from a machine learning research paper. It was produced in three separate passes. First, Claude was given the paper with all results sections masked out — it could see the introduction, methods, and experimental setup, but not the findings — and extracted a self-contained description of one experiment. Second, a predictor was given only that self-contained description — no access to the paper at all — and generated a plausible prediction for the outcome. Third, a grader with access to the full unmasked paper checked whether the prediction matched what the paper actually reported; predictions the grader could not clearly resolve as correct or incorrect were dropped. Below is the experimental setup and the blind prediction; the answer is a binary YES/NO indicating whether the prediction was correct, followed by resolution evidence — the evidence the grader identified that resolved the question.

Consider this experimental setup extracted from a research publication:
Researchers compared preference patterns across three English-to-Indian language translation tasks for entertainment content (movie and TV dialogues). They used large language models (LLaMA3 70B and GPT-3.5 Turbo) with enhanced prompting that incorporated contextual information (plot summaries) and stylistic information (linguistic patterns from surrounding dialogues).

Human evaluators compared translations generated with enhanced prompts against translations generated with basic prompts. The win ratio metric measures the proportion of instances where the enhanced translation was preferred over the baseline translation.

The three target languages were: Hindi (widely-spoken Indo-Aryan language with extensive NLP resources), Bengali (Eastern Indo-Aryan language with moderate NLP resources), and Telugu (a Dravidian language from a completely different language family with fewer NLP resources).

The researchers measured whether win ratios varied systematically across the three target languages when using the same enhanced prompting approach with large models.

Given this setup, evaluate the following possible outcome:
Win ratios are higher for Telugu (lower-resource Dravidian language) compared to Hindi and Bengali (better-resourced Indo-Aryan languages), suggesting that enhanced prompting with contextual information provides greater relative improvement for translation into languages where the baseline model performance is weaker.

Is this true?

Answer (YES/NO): YES